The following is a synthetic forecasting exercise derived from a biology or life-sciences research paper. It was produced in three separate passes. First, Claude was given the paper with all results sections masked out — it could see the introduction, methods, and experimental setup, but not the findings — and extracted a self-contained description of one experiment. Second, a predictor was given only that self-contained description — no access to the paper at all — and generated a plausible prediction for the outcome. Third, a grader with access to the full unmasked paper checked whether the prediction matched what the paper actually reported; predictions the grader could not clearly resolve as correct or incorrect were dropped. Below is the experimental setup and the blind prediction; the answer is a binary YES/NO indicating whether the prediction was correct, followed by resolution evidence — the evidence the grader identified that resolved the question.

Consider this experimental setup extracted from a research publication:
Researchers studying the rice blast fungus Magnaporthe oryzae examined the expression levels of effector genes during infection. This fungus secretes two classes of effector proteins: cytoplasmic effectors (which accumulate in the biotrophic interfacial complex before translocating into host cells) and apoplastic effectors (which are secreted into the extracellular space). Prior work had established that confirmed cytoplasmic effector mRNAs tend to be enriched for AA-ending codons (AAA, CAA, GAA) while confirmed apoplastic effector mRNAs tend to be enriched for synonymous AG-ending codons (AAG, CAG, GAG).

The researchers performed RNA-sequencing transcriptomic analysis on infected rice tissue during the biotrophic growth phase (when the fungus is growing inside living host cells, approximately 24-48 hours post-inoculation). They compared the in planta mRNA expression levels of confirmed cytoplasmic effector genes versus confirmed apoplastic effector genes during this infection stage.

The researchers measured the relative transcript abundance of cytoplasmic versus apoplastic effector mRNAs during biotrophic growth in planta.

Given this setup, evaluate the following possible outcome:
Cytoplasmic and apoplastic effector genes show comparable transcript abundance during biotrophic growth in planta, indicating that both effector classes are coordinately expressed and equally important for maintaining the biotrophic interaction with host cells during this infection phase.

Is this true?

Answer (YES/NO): NO